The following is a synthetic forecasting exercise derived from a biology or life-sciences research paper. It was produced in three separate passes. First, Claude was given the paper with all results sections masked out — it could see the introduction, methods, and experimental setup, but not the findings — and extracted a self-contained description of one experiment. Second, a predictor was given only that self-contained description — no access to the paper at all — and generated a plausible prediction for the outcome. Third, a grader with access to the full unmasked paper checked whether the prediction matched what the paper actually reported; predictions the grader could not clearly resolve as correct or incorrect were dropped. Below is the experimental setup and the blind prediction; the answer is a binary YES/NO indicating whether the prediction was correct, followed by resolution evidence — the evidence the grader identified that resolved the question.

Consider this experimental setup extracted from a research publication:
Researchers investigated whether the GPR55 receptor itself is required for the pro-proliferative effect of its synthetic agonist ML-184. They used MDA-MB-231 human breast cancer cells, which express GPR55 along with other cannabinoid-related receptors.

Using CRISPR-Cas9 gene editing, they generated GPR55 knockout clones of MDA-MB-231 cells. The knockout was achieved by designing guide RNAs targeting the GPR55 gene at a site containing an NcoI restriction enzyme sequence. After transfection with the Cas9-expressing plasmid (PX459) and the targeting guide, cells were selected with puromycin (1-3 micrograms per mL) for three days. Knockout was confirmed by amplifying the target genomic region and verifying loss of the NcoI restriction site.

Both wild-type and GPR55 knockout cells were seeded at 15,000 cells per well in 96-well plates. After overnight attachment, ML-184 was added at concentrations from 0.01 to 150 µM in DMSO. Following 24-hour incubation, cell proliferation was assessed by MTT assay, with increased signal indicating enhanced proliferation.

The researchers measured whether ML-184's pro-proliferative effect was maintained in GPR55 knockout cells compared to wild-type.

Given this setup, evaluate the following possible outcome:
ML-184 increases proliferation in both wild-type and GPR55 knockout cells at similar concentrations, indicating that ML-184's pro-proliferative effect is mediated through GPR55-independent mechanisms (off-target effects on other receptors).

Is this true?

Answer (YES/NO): NO